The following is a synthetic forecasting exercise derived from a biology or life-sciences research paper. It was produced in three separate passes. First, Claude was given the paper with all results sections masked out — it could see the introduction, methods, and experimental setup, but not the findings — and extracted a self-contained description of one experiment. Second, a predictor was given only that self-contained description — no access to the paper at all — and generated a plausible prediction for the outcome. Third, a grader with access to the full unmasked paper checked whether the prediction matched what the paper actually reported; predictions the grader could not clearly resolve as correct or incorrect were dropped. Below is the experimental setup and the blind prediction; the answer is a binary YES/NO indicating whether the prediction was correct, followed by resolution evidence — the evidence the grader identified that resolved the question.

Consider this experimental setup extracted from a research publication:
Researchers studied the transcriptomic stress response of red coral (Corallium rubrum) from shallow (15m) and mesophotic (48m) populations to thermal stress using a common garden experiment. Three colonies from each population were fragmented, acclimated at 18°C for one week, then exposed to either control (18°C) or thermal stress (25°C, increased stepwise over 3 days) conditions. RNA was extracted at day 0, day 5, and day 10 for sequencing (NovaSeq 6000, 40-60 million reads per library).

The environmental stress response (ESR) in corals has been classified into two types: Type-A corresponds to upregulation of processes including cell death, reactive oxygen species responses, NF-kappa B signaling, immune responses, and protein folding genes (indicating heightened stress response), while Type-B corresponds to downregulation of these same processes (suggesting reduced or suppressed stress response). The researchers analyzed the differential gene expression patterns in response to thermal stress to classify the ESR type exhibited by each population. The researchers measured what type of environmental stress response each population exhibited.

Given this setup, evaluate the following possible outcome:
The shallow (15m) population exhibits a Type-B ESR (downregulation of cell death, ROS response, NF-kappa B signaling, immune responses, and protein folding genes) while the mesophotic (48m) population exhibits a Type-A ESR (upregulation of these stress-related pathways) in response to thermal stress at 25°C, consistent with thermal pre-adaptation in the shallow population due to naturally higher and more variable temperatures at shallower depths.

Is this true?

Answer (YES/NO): NO